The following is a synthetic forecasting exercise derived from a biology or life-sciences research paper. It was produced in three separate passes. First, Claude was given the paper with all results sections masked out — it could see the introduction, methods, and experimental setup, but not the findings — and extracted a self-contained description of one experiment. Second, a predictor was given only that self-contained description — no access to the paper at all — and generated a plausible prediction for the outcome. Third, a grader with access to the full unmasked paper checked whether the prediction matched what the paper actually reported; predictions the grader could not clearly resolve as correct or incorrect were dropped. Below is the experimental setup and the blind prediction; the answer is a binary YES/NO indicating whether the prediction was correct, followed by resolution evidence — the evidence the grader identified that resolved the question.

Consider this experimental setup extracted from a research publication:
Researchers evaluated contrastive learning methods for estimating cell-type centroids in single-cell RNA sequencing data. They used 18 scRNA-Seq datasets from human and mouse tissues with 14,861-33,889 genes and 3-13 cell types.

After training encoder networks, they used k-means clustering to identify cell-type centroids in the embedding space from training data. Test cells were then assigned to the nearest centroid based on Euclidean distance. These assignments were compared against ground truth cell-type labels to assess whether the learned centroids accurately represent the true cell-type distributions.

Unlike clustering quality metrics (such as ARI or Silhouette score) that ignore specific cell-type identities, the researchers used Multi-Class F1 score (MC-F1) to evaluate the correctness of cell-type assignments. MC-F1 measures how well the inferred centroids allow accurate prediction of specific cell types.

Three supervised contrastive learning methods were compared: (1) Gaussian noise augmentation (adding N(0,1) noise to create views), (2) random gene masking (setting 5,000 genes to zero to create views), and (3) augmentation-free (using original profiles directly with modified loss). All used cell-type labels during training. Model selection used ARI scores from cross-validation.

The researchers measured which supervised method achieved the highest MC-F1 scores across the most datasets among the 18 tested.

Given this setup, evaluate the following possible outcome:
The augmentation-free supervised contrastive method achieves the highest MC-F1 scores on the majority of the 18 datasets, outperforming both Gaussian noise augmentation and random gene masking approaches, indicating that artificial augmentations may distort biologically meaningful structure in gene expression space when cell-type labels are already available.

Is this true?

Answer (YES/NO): NO